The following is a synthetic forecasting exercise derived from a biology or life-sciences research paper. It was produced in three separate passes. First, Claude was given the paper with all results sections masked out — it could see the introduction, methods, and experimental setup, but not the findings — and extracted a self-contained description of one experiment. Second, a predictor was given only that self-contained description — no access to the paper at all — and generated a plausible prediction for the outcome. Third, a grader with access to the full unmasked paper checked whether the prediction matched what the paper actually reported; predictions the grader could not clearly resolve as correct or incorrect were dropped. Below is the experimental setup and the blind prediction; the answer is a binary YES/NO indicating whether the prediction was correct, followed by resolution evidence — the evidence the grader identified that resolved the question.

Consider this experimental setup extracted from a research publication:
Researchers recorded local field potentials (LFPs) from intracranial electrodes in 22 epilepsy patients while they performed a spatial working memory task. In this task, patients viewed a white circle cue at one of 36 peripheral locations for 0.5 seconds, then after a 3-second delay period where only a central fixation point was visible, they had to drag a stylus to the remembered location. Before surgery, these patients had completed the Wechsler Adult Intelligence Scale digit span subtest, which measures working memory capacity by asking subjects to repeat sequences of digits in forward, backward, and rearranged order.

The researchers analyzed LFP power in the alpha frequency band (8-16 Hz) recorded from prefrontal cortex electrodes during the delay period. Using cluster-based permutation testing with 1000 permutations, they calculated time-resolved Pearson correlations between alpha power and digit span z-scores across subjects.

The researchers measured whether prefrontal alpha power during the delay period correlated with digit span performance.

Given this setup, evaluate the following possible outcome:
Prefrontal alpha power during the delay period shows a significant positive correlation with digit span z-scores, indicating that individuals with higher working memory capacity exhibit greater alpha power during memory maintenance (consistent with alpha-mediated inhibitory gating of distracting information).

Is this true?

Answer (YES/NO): NO